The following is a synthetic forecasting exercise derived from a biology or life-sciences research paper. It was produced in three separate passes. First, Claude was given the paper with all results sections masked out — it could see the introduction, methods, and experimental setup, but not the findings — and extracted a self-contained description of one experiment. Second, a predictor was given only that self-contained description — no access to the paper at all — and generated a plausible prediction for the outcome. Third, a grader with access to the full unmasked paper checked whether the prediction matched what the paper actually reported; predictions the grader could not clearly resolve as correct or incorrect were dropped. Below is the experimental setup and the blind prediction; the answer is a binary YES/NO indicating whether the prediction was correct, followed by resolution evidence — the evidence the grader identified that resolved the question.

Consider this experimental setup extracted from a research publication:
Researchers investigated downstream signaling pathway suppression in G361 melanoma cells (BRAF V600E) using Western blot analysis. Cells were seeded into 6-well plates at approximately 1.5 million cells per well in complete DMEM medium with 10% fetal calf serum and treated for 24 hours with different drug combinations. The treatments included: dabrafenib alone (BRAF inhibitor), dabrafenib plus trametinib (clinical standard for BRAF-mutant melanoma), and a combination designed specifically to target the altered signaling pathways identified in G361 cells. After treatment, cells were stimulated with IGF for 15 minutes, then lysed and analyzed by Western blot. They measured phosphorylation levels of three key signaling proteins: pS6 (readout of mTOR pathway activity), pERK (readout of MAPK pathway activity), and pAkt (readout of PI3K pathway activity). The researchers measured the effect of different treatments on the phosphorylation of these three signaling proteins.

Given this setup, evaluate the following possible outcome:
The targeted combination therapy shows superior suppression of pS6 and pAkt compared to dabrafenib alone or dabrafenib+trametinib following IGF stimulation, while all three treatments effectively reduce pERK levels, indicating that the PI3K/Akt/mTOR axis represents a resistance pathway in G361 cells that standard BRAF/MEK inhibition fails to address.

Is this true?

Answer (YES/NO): NO